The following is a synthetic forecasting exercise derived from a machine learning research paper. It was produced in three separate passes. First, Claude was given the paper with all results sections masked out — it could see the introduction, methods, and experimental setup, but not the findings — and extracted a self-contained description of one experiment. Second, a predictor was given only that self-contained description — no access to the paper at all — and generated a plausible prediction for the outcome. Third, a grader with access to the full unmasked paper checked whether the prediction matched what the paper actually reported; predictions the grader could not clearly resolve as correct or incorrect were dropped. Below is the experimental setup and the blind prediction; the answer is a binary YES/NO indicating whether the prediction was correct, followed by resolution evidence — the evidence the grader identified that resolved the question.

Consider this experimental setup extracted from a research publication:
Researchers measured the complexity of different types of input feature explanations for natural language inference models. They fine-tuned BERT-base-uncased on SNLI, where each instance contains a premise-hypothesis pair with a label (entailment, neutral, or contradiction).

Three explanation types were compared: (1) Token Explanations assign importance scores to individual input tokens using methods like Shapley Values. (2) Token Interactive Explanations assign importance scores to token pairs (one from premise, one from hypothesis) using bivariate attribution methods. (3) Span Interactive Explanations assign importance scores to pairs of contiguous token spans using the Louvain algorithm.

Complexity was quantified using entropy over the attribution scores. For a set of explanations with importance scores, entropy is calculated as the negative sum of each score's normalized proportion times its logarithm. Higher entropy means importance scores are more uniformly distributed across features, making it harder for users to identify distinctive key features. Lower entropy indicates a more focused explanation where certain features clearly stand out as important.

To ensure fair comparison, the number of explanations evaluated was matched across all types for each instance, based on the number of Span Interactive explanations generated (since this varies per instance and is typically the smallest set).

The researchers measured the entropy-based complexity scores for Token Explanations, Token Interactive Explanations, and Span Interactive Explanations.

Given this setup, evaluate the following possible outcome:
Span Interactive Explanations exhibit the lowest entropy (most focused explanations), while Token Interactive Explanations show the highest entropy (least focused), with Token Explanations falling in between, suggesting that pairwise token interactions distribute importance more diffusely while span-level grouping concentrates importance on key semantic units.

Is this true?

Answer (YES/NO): NO